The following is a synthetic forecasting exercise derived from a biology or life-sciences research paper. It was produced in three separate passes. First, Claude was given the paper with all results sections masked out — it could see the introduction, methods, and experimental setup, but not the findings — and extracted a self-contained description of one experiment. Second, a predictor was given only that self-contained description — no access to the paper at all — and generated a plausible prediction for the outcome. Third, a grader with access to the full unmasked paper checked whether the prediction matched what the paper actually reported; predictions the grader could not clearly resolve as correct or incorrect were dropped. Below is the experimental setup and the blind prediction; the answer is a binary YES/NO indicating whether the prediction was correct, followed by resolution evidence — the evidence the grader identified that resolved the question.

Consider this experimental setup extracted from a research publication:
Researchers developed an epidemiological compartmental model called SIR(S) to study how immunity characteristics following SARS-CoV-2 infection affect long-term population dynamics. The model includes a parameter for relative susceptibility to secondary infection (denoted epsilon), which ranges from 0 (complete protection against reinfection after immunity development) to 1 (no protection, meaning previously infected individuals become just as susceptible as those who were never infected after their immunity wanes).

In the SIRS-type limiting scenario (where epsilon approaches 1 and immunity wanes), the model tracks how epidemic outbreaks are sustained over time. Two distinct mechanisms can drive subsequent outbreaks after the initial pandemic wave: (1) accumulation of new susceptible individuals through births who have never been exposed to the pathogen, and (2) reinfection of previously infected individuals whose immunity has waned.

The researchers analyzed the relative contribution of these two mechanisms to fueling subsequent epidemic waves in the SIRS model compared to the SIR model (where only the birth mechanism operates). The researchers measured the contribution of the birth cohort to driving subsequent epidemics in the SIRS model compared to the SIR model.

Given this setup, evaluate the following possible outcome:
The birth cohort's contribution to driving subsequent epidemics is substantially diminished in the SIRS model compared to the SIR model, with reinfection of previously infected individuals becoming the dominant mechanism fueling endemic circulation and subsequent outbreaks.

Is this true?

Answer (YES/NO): YES